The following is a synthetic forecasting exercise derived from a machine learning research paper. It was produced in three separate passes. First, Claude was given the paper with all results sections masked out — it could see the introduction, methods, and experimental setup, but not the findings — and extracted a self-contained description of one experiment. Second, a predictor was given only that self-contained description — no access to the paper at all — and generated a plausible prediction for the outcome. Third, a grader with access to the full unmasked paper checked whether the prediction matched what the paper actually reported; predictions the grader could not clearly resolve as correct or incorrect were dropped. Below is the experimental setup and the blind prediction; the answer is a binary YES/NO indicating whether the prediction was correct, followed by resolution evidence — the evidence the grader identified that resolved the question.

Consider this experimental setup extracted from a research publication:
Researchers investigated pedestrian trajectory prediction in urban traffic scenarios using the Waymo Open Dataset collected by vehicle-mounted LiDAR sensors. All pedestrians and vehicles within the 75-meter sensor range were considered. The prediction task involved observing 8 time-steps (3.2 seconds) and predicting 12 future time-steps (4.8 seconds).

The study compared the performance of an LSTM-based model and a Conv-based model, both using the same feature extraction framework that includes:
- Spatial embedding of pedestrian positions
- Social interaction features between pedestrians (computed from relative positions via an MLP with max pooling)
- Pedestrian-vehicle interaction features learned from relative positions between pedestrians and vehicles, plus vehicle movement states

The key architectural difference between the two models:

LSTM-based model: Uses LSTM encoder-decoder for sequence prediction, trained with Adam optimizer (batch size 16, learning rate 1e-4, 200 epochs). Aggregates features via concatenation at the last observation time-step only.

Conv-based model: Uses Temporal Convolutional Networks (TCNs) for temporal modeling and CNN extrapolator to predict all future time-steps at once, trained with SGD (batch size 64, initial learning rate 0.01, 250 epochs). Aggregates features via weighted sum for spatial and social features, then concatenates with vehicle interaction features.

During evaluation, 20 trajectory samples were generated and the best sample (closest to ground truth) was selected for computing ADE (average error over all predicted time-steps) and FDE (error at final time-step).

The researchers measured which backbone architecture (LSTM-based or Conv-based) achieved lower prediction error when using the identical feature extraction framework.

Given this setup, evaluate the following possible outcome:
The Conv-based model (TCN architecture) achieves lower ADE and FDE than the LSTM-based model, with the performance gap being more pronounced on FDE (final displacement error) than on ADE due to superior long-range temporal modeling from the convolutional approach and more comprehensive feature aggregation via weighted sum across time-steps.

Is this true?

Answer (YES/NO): NO